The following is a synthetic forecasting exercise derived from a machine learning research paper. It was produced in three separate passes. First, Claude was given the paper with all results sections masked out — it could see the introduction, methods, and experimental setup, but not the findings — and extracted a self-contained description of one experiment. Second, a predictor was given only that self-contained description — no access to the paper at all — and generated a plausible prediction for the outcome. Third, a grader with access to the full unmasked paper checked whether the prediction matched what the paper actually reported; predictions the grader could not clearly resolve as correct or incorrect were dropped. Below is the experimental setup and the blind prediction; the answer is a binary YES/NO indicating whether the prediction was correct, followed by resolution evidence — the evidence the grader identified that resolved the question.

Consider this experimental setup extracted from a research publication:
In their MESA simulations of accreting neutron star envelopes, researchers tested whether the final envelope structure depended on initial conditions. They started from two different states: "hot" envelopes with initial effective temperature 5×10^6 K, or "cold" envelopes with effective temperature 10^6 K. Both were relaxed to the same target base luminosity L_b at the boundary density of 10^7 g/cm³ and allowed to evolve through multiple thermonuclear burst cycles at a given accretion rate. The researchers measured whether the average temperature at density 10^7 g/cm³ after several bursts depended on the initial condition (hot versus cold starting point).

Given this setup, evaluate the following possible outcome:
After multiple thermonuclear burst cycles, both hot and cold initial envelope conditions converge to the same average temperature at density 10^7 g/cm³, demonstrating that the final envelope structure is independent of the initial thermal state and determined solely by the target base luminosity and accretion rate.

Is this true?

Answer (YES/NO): YES